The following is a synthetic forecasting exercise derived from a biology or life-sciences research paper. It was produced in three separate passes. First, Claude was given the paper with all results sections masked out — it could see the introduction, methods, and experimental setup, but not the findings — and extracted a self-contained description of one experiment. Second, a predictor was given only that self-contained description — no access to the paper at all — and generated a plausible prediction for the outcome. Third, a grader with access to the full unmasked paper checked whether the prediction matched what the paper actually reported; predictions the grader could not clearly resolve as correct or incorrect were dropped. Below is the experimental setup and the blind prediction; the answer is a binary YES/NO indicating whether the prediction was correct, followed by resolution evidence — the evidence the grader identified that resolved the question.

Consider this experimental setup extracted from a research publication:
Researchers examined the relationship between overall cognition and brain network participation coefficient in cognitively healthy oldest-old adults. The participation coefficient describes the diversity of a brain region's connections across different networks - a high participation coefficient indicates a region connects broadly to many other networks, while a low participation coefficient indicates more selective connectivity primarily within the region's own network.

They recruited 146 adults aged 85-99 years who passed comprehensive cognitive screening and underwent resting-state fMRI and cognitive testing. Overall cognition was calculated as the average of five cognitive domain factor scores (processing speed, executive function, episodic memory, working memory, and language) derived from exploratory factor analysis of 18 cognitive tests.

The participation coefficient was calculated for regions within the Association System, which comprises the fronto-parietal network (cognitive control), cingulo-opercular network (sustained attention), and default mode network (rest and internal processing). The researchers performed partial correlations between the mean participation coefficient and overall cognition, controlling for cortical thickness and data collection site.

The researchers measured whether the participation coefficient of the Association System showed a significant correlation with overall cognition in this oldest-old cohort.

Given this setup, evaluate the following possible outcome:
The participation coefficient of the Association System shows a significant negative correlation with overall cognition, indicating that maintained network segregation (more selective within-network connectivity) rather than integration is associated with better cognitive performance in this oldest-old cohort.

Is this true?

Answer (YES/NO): NO